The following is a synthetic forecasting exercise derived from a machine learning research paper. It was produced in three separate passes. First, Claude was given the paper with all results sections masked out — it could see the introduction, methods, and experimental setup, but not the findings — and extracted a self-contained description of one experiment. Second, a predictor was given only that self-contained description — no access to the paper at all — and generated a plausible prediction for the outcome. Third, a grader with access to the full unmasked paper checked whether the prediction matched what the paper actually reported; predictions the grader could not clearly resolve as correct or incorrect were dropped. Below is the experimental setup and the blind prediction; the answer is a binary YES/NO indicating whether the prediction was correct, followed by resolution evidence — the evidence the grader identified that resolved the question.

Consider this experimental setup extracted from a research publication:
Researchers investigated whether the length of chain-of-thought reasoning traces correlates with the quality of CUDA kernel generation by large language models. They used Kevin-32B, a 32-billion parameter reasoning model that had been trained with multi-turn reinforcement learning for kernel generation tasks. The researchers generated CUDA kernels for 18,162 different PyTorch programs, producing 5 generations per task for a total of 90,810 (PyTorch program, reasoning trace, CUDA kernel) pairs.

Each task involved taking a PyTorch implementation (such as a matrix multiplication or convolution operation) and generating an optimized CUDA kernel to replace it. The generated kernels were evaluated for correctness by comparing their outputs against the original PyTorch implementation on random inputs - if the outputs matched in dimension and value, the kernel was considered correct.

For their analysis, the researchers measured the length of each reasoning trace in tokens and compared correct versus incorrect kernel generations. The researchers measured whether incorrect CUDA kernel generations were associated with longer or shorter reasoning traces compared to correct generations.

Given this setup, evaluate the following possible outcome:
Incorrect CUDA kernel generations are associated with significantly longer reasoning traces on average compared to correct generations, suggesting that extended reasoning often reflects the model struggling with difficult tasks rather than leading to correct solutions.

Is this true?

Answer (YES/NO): YES